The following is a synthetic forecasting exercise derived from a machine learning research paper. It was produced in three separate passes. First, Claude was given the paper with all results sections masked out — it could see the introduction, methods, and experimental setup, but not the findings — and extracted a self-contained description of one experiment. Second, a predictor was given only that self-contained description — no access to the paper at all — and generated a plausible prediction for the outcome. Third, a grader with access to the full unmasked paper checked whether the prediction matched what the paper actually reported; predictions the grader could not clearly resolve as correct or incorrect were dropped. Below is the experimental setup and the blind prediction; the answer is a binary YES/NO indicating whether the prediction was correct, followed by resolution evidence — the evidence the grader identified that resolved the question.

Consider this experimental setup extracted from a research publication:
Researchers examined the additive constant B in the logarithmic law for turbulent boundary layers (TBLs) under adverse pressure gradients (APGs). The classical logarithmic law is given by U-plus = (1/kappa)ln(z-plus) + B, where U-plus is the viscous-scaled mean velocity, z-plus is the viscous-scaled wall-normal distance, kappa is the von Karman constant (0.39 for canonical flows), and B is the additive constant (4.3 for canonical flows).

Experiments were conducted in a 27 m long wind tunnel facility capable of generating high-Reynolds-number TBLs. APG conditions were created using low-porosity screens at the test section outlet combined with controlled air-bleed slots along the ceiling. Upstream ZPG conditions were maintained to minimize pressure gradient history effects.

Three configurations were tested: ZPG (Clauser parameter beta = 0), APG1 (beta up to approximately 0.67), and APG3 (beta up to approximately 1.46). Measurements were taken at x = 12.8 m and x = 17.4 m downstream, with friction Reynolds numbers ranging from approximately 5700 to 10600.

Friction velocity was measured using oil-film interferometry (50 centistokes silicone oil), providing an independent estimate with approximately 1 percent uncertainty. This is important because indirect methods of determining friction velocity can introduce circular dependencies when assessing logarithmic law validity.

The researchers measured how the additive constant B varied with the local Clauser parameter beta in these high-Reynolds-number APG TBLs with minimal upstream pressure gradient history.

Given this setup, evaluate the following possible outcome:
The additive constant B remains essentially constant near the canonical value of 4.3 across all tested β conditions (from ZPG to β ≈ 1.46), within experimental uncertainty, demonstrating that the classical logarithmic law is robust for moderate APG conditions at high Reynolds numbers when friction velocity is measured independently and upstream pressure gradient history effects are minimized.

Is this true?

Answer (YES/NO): NO